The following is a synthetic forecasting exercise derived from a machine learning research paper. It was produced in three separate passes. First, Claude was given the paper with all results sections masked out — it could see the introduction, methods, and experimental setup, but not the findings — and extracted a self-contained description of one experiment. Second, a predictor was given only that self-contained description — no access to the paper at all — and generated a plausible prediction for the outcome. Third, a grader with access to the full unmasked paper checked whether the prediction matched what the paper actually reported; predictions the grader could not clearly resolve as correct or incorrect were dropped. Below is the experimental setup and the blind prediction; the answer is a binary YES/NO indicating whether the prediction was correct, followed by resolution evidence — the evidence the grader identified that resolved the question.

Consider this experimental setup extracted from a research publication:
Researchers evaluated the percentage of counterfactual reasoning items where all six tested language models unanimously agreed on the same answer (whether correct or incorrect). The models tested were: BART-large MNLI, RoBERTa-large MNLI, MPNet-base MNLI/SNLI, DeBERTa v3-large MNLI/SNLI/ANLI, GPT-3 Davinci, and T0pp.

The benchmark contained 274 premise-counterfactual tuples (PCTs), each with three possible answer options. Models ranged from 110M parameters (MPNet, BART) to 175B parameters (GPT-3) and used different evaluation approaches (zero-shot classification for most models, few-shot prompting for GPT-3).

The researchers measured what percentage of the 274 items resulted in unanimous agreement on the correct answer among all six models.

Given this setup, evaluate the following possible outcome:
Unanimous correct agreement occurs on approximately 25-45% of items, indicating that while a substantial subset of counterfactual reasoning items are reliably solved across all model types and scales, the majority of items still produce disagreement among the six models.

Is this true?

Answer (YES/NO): NO